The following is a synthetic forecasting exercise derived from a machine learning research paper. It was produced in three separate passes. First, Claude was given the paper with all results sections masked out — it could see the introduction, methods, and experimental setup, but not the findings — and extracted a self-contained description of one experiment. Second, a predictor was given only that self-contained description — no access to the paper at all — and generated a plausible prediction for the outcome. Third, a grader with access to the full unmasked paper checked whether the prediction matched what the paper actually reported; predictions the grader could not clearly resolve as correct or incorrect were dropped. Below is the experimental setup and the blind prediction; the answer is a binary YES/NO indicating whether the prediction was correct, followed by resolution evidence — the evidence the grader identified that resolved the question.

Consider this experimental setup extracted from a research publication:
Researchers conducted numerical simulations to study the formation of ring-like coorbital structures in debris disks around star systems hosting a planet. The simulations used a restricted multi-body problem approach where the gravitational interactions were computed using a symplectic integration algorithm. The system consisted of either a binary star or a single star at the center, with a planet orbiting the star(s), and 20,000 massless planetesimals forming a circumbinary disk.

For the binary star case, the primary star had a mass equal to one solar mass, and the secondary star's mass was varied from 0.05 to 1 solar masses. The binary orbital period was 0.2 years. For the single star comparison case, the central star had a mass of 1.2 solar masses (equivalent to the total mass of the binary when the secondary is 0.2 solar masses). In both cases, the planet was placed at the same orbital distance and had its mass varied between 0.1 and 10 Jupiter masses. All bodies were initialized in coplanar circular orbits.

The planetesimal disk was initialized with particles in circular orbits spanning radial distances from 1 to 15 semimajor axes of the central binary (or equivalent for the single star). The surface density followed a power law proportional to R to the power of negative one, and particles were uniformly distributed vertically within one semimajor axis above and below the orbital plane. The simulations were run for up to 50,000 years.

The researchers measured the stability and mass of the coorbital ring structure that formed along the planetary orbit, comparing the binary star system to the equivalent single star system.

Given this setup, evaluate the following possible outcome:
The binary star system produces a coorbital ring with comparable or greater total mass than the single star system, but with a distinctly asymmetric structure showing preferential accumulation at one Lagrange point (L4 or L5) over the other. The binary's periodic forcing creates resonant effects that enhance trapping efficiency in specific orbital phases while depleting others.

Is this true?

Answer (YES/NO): NO